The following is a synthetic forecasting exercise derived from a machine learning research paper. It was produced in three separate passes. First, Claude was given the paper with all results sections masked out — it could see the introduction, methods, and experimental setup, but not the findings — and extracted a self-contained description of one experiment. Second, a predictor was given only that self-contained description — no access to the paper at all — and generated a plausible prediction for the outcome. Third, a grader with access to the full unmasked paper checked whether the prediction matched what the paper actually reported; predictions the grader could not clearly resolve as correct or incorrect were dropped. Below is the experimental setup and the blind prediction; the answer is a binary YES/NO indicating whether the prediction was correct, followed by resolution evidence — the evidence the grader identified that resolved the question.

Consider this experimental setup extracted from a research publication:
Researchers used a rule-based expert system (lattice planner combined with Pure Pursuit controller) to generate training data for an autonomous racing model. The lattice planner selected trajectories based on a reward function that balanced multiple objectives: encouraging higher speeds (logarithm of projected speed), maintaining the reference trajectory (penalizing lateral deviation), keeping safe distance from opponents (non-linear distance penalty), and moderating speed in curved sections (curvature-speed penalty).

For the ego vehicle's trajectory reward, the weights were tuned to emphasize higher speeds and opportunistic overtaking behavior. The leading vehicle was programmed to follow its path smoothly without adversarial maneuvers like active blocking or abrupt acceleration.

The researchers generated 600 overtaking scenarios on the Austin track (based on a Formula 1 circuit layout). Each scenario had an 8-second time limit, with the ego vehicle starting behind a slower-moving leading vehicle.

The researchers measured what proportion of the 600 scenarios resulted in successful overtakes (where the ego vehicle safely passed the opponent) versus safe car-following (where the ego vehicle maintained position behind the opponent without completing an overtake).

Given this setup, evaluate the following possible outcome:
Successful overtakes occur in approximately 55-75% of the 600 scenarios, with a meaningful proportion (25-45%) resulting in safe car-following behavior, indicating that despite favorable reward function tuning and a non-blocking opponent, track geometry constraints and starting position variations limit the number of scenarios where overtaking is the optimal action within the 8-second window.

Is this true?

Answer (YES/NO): YES